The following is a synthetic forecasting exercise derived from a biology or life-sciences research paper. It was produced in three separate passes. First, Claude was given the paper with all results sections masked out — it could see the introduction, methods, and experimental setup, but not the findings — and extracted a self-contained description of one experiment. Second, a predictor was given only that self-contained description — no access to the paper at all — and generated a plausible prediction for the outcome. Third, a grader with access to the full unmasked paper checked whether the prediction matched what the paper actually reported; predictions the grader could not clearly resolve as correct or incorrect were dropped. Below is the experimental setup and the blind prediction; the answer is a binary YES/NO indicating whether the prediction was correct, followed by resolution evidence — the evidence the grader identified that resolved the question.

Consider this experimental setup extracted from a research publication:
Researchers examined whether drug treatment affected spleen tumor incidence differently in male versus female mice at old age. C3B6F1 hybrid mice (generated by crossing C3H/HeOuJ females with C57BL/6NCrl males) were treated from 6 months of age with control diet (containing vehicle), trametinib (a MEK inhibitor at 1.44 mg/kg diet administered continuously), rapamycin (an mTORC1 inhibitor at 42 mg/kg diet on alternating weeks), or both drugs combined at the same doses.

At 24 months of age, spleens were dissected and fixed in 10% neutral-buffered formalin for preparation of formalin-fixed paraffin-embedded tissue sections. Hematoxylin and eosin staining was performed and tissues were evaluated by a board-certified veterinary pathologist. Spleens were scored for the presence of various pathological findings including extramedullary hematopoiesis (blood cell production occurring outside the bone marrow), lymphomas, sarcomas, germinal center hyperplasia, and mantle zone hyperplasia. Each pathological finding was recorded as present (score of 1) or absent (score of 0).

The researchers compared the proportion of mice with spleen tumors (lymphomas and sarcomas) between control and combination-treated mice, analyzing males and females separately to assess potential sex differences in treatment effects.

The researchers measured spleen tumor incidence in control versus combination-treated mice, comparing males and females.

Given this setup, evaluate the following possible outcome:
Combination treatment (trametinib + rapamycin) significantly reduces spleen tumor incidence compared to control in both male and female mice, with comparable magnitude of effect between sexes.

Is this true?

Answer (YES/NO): NO